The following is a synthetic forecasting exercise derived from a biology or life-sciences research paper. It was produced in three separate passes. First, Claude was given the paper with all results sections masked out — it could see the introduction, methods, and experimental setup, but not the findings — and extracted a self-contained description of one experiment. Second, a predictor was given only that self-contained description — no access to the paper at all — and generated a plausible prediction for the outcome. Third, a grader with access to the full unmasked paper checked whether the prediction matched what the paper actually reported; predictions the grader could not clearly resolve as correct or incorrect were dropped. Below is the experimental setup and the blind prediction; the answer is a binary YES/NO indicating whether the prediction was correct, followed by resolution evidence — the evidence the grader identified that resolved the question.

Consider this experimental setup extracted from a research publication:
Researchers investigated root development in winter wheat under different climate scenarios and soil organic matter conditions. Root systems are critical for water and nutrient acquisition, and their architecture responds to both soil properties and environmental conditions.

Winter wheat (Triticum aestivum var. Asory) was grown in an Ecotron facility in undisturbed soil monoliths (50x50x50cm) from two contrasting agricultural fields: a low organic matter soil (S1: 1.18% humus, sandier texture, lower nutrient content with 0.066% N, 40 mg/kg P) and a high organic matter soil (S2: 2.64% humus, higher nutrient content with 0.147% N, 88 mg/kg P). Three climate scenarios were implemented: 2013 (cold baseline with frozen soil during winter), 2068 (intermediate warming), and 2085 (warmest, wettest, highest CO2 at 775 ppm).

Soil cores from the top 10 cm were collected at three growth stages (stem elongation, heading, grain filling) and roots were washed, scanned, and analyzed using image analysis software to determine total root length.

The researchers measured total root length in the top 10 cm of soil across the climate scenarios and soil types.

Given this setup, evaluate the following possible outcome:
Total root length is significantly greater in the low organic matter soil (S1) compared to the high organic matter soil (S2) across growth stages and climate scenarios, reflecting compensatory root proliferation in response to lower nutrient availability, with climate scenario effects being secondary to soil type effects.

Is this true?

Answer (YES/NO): NO